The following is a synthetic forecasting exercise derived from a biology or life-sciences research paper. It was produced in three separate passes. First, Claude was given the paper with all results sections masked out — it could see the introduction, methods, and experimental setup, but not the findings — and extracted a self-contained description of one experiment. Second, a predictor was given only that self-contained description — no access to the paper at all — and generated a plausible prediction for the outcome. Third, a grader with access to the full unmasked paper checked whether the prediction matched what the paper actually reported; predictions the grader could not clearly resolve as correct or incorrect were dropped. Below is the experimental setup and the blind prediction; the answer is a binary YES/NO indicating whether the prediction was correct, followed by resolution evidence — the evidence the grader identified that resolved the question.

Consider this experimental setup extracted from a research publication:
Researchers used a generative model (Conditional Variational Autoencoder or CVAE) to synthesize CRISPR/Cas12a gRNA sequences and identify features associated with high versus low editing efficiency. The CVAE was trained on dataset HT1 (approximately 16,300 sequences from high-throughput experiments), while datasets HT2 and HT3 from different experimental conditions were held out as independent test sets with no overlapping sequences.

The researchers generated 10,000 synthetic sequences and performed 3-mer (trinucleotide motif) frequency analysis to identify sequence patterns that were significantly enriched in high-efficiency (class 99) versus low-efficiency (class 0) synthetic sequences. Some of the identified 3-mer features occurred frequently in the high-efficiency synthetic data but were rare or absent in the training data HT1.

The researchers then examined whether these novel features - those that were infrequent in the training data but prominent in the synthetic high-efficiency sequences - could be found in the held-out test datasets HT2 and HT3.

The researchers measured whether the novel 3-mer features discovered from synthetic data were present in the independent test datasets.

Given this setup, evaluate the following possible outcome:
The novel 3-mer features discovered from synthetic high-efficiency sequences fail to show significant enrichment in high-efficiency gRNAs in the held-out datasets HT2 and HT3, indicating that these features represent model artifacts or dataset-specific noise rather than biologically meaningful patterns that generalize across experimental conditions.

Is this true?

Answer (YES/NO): NO